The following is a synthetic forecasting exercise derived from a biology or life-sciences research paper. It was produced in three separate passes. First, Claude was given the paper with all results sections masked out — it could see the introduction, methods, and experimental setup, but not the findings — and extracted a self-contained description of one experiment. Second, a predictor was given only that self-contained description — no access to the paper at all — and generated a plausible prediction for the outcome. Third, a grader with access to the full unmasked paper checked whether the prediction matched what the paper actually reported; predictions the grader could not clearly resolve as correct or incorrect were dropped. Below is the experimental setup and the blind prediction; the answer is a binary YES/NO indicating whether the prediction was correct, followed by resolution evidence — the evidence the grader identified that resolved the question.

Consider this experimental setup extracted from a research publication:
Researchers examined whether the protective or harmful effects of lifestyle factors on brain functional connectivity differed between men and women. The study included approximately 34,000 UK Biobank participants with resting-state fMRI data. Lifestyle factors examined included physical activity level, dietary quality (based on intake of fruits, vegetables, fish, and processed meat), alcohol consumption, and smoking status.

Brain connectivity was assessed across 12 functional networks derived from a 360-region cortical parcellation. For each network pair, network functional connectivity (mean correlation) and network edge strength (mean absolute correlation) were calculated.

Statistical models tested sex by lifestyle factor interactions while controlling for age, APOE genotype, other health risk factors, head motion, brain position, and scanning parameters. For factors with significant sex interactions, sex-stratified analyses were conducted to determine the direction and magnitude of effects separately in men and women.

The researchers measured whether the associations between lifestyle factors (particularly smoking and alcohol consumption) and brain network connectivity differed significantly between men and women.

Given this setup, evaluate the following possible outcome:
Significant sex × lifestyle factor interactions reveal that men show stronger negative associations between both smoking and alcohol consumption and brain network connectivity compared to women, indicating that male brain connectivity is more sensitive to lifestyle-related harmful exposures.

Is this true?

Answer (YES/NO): YES